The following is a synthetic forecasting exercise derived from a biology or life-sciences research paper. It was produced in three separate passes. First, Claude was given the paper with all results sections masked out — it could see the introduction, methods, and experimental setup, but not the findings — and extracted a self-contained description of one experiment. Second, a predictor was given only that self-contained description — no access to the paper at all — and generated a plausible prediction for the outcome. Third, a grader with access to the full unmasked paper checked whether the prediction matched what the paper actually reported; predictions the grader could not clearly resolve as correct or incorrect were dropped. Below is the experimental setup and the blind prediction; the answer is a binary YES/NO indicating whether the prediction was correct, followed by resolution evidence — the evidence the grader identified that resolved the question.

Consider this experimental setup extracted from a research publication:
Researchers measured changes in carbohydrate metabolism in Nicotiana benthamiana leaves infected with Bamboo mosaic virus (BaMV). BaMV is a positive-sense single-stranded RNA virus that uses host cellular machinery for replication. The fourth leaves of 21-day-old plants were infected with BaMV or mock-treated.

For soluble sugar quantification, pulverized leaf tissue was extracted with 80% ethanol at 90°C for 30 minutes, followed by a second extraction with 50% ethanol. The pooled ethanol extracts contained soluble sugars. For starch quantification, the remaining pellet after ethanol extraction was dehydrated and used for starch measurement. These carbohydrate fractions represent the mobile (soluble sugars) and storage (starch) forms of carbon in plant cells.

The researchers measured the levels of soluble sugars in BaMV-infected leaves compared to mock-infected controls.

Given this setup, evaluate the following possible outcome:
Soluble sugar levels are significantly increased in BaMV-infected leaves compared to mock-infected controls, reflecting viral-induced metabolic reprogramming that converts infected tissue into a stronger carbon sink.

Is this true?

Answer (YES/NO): YES